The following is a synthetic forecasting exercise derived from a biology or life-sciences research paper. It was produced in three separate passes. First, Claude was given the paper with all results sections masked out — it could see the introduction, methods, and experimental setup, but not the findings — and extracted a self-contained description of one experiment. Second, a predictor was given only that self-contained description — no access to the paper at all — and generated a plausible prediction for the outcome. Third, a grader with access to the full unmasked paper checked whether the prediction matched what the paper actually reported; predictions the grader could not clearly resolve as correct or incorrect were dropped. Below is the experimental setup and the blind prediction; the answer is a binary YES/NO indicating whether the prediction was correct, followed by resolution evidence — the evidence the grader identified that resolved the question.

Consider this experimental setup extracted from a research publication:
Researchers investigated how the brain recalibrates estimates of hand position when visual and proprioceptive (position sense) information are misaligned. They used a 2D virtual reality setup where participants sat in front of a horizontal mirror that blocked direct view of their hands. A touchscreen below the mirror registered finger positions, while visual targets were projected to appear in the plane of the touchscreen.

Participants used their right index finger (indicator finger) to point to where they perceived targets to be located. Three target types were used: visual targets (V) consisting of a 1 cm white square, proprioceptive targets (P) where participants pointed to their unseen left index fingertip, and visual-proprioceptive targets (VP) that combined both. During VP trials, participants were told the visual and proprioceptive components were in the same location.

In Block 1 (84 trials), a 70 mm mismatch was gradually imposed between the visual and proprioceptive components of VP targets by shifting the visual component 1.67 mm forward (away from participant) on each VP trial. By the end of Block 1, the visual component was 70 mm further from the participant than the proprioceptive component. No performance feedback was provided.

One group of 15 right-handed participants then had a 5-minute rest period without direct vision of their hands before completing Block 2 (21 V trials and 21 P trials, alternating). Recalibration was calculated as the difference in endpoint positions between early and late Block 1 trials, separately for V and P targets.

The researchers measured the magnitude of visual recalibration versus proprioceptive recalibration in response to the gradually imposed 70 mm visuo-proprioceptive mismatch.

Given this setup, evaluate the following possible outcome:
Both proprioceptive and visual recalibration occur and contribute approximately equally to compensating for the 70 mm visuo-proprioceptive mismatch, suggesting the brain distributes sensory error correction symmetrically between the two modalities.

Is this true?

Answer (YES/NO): NO